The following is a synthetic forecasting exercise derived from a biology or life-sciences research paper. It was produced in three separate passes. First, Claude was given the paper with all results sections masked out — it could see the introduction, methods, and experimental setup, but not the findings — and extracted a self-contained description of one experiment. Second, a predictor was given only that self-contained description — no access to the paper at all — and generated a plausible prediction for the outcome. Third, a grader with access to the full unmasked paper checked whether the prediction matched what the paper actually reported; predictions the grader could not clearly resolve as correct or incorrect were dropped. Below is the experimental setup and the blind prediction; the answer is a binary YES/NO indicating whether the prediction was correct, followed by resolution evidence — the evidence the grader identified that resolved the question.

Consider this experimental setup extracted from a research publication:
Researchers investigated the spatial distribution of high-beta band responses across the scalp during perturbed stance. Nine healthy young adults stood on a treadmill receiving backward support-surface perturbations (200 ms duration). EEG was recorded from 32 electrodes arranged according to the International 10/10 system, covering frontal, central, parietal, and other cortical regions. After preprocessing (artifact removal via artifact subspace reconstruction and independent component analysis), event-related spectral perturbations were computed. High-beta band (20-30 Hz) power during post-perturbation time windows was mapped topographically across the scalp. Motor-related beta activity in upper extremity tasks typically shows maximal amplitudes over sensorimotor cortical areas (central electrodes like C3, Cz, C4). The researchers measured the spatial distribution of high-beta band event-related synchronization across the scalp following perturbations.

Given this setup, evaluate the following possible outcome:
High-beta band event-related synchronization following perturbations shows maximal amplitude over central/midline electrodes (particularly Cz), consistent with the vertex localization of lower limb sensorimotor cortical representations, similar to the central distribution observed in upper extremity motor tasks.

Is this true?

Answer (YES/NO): YES